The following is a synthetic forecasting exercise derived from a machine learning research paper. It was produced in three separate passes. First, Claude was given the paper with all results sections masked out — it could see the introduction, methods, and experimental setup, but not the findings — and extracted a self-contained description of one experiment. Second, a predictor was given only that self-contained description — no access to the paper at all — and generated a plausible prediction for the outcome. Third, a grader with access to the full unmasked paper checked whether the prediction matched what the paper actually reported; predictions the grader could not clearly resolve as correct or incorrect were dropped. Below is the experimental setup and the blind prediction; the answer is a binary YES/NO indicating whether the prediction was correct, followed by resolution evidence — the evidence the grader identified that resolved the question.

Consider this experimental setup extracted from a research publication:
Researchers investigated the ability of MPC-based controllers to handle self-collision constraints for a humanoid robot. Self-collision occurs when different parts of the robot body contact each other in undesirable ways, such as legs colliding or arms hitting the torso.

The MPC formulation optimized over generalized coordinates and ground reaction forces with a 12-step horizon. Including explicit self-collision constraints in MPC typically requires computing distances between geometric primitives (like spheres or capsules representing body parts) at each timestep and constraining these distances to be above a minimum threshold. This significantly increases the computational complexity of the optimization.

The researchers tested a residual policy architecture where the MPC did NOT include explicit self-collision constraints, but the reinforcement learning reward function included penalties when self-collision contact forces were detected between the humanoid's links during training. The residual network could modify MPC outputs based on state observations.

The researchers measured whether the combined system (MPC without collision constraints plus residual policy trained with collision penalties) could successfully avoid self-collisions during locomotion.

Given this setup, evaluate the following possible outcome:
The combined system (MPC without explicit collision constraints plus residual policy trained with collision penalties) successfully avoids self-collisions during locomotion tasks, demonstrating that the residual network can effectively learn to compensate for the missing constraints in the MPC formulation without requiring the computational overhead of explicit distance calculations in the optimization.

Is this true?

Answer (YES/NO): YES